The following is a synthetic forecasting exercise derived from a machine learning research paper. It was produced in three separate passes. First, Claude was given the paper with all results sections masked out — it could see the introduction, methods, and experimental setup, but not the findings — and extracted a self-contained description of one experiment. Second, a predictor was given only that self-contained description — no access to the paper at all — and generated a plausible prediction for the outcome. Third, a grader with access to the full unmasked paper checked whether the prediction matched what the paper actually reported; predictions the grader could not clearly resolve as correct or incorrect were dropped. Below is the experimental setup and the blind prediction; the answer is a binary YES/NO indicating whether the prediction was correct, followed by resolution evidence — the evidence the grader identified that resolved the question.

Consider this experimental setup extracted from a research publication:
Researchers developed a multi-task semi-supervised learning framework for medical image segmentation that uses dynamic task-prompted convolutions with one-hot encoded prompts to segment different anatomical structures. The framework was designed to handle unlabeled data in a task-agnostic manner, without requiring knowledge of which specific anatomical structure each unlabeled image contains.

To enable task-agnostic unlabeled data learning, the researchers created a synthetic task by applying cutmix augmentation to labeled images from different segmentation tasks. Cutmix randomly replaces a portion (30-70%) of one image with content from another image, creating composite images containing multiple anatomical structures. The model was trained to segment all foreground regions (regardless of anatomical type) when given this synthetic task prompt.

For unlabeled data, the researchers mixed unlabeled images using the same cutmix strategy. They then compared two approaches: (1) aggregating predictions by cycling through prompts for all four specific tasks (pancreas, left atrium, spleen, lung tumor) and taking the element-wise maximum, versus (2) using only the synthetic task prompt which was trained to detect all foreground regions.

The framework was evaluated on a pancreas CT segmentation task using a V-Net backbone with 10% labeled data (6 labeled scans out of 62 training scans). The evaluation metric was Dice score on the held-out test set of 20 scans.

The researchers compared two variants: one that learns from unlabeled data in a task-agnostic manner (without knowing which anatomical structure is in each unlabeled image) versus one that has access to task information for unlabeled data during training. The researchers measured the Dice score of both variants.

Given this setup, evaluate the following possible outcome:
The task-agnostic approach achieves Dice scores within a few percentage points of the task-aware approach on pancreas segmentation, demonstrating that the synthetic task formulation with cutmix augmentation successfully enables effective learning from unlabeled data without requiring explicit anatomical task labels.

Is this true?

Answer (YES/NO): YES